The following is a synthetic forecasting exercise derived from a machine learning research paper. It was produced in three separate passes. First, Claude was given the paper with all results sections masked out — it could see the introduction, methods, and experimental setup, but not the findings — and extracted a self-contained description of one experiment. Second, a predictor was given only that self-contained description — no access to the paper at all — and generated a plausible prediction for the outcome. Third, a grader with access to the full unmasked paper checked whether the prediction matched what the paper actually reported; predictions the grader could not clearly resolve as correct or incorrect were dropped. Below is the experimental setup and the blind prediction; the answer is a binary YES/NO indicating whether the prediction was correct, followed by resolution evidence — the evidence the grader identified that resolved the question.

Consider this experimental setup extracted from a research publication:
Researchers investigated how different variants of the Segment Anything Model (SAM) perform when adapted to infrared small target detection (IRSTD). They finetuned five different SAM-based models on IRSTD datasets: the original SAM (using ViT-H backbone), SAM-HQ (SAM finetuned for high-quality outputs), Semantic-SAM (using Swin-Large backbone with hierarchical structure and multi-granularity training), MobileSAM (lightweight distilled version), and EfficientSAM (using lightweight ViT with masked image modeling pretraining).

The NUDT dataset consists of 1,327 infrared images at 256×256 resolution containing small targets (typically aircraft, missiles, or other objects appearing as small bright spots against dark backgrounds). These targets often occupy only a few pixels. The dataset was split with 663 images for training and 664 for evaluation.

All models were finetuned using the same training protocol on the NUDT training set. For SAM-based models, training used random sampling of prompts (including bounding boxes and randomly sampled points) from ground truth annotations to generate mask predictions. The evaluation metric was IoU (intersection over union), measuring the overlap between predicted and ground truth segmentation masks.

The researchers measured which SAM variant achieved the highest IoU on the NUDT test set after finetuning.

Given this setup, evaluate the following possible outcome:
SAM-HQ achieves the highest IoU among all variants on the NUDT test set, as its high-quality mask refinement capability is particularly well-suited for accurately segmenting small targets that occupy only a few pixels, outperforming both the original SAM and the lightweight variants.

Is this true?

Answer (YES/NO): NO